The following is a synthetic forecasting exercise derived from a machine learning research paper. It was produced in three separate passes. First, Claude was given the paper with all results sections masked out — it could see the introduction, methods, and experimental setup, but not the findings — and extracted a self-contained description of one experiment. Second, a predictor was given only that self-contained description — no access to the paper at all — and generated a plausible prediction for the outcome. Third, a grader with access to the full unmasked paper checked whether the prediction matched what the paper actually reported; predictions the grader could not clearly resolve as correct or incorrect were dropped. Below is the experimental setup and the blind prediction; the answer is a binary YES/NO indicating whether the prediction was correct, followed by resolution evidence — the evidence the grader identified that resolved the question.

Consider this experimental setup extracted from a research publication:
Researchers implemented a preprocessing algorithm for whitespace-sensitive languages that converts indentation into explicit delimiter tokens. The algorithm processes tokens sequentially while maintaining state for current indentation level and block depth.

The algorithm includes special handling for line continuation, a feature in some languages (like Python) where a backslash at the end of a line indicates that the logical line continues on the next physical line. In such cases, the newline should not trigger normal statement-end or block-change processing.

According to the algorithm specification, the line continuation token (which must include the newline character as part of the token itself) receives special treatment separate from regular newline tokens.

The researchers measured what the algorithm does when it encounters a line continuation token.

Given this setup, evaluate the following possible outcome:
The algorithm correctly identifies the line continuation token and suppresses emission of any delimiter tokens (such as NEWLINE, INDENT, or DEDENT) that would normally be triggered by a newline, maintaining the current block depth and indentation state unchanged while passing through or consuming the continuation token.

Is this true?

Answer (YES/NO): YES